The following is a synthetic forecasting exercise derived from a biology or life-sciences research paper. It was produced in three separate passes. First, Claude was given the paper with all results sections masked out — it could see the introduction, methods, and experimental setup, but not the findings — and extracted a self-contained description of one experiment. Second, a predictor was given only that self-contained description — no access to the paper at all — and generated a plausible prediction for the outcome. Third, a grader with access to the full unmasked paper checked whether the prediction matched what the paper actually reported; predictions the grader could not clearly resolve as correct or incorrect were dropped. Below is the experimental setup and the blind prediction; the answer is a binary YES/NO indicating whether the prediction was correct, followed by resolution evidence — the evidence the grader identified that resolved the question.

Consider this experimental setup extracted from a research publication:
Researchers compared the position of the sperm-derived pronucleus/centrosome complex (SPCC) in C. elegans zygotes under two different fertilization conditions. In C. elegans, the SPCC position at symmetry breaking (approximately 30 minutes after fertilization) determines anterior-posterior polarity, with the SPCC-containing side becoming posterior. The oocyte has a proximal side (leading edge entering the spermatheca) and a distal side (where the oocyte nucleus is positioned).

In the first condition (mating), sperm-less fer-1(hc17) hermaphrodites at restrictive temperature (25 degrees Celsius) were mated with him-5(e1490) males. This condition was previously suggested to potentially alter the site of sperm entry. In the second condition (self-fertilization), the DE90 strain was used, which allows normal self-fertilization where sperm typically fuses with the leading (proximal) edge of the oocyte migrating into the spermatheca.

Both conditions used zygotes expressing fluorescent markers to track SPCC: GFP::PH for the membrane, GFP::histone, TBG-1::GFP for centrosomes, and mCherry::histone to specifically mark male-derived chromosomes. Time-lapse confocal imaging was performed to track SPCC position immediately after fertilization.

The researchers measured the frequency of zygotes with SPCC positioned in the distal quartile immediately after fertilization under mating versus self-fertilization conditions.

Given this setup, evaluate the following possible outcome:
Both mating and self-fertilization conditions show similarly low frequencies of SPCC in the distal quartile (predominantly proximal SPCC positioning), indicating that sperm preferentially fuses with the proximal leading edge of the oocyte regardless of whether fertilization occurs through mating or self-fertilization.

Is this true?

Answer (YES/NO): YES